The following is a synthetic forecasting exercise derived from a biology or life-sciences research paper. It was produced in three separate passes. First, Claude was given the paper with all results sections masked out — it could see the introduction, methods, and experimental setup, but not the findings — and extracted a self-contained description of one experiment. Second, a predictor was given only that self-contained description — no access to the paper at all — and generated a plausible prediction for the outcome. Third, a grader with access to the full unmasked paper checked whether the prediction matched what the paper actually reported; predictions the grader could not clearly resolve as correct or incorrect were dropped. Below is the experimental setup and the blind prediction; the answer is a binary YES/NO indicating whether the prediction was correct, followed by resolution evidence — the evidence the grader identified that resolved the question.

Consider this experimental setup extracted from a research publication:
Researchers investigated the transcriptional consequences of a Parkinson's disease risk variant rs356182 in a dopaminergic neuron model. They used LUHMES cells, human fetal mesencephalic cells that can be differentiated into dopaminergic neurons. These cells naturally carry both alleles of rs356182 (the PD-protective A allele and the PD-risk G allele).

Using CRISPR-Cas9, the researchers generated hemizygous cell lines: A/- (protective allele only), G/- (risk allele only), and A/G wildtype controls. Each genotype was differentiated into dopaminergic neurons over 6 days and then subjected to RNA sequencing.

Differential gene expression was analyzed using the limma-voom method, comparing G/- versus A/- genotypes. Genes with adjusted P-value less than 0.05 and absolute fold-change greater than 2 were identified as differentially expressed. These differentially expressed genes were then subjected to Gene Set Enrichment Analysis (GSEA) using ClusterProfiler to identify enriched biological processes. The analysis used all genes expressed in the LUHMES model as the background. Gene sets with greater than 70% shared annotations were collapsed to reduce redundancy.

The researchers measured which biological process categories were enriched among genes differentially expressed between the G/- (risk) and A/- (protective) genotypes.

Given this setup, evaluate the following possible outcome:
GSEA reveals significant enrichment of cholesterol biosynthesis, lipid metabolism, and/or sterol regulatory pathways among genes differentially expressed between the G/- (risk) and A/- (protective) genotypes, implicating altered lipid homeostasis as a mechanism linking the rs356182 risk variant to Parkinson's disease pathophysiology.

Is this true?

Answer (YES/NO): NO